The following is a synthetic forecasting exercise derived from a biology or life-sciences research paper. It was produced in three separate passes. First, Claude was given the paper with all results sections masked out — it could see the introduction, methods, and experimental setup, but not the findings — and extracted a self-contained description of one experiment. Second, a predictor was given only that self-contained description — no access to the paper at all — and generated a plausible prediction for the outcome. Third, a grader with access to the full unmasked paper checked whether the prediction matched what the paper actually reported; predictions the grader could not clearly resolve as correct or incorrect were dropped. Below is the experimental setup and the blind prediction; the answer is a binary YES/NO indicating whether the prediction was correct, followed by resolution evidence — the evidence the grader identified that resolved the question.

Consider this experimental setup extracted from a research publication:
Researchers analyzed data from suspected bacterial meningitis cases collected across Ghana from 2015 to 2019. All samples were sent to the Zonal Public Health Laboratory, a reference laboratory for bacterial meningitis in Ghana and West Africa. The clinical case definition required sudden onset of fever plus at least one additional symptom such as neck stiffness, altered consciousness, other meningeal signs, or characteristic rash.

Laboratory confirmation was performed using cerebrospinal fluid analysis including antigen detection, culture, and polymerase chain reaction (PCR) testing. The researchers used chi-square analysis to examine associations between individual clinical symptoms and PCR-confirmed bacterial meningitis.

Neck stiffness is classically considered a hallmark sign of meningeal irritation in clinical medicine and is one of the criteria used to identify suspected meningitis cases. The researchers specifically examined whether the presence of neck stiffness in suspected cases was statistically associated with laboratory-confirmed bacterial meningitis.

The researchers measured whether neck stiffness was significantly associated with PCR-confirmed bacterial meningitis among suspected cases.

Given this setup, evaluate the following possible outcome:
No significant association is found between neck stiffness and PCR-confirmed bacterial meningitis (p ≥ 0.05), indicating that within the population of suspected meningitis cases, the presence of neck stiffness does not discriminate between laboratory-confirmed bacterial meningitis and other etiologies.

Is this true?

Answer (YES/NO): NO